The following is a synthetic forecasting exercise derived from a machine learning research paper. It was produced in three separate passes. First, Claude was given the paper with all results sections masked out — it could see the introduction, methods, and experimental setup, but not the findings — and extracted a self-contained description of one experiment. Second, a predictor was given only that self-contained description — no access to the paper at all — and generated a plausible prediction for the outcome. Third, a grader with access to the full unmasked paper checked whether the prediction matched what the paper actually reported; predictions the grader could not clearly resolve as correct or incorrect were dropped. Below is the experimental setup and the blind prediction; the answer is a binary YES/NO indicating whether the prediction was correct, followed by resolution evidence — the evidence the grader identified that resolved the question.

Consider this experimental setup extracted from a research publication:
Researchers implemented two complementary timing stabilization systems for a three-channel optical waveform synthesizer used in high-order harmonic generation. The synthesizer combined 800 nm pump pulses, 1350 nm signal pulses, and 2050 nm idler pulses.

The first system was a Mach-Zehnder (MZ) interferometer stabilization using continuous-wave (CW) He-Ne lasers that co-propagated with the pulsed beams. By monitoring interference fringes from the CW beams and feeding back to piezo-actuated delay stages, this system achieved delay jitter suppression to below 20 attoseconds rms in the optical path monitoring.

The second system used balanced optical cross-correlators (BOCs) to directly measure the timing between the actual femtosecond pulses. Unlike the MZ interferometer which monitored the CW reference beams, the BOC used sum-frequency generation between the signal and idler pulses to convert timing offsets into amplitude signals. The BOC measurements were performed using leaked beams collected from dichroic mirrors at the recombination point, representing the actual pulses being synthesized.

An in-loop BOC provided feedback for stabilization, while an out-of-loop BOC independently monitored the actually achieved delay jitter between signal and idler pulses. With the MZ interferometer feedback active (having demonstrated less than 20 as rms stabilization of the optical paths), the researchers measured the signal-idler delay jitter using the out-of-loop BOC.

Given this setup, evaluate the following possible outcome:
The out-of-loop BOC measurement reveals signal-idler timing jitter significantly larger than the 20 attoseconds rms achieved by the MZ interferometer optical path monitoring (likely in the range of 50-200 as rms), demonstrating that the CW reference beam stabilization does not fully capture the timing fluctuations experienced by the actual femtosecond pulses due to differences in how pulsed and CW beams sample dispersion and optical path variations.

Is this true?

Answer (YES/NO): YES